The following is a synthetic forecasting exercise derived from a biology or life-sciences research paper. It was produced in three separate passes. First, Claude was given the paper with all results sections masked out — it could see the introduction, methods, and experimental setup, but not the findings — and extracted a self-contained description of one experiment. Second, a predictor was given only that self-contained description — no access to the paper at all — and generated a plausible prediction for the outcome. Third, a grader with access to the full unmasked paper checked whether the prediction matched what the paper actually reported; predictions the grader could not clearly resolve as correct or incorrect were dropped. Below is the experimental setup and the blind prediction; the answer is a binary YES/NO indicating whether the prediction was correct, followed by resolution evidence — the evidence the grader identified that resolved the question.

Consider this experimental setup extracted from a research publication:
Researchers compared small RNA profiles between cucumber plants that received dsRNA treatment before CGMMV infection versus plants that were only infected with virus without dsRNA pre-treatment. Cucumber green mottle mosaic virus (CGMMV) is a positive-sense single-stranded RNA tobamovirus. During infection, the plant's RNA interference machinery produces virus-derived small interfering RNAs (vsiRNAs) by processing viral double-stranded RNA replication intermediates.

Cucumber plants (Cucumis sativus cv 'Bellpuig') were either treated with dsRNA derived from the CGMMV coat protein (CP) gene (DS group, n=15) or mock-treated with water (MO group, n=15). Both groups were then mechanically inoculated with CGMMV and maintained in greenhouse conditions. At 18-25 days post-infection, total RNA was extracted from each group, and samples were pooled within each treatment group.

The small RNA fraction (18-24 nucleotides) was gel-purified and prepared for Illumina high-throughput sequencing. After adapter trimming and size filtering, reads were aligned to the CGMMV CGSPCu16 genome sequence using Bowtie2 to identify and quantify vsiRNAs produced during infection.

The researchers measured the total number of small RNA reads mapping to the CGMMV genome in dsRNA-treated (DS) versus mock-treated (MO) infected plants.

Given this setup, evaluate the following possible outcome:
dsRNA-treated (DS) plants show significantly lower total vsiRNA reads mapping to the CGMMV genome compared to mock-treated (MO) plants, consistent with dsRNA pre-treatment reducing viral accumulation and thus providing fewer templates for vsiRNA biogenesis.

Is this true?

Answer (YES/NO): YES